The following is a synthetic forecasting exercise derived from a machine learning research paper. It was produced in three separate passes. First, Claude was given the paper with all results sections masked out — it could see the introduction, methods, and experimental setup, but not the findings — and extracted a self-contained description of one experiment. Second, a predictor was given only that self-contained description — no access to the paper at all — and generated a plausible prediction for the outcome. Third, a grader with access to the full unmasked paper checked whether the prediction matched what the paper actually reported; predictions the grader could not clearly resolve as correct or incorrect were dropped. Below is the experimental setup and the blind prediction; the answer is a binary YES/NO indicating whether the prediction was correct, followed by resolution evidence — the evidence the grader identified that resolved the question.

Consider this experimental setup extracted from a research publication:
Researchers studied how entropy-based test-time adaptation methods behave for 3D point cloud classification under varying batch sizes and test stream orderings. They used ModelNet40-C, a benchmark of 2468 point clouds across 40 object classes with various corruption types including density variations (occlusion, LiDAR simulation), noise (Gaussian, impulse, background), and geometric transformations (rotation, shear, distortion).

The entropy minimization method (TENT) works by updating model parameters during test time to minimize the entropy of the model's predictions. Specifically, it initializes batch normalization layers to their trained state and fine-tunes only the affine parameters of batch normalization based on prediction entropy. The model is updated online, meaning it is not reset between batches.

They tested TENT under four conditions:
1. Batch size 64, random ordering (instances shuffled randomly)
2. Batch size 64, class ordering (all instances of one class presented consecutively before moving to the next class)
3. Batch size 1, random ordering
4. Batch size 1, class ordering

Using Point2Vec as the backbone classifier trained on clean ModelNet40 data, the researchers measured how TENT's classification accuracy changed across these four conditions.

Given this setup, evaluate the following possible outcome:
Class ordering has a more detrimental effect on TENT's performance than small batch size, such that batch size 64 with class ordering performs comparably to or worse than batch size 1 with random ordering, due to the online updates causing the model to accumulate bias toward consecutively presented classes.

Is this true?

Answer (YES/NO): NO